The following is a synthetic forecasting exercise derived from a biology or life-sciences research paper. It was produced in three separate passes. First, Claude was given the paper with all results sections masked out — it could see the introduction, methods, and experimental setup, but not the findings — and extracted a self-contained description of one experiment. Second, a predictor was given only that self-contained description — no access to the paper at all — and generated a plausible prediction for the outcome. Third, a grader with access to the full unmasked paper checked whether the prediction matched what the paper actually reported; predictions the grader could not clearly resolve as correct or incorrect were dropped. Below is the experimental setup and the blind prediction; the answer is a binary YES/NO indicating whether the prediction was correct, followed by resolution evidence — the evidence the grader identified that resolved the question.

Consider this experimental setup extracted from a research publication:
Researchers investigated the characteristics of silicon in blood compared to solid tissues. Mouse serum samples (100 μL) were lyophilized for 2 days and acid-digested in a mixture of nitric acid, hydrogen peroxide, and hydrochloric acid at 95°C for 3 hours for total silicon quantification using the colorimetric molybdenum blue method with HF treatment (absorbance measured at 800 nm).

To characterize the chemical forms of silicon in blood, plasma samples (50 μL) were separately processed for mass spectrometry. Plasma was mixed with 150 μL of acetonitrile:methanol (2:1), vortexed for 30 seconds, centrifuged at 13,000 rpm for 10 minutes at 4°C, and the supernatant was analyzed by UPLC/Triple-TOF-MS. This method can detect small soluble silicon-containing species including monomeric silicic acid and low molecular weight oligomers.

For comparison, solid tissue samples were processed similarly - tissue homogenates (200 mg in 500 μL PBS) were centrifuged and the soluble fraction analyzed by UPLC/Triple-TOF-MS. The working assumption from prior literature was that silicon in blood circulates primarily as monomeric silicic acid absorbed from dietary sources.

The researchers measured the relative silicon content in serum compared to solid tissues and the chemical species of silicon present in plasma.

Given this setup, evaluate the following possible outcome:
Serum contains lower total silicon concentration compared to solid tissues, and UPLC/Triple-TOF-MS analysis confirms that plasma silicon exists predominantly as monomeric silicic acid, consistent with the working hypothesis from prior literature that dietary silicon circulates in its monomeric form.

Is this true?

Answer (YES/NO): NO